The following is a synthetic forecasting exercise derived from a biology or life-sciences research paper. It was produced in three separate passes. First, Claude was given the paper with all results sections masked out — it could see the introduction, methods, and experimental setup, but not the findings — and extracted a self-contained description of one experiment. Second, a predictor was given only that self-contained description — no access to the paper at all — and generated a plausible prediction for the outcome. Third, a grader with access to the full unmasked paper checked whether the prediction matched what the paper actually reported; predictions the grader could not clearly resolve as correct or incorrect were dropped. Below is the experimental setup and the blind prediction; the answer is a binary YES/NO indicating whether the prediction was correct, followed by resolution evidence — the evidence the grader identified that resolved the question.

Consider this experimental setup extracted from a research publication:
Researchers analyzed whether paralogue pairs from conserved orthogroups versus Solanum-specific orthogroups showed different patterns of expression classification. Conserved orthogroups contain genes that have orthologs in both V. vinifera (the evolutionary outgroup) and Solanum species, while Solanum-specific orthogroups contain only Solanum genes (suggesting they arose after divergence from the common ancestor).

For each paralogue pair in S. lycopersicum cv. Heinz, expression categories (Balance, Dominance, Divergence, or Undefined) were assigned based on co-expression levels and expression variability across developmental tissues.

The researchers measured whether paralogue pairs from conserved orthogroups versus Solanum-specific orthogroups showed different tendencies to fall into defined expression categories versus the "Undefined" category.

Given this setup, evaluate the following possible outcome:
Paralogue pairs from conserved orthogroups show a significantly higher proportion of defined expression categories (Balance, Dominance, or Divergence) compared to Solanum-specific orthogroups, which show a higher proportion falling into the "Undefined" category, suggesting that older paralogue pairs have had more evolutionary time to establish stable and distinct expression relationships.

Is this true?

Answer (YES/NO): YES